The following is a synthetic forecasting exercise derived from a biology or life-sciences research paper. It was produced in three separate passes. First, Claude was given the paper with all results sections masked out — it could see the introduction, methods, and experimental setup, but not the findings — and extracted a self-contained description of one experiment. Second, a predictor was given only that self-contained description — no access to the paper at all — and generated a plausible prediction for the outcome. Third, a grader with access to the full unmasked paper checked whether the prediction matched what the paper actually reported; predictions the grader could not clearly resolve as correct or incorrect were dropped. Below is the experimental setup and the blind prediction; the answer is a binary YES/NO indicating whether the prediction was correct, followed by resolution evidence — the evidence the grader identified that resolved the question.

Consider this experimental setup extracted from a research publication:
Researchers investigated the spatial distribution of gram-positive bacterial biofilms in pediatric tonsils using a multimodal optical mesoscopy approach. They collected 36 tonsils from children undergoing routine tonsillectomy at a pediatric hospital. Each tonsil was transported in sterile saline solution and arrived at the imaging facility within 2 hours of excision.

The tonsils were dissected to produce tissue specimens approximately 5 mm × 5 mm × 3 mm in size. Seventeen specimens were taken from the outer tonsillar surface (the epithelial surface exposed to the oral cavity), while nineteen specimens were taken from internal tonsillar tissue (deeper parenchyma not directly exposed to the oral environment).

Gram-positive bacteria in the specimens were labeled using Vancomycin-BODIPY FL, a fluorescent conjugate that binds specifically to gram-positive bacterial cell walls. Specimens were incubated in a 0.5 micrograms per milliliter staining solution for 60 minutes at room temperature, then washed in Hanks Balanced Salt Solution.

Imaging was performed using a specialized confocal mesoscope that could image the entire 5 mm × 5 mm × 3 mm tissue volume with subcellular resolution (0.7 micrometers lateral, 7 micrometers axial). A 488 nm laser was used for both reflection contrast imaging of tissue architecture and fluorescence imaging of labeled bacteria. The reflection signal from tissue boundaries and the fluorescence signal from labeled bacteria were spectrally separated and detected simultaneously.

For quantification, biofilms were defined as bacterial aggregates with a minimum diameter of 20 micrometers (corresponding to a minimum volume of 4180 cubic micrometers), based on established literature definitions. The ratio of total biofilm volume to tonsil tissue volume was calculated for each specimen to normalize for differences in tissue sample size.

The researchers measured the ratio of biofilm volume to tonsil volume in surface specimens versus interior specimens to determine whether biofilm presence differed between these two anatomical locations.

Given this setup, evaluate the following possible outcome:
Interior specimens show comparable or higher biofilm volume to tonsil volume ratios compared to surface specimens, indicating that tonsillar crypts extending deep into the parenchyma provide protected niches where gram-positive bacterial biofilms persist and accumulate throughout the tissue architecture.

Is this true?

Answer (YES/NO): YES